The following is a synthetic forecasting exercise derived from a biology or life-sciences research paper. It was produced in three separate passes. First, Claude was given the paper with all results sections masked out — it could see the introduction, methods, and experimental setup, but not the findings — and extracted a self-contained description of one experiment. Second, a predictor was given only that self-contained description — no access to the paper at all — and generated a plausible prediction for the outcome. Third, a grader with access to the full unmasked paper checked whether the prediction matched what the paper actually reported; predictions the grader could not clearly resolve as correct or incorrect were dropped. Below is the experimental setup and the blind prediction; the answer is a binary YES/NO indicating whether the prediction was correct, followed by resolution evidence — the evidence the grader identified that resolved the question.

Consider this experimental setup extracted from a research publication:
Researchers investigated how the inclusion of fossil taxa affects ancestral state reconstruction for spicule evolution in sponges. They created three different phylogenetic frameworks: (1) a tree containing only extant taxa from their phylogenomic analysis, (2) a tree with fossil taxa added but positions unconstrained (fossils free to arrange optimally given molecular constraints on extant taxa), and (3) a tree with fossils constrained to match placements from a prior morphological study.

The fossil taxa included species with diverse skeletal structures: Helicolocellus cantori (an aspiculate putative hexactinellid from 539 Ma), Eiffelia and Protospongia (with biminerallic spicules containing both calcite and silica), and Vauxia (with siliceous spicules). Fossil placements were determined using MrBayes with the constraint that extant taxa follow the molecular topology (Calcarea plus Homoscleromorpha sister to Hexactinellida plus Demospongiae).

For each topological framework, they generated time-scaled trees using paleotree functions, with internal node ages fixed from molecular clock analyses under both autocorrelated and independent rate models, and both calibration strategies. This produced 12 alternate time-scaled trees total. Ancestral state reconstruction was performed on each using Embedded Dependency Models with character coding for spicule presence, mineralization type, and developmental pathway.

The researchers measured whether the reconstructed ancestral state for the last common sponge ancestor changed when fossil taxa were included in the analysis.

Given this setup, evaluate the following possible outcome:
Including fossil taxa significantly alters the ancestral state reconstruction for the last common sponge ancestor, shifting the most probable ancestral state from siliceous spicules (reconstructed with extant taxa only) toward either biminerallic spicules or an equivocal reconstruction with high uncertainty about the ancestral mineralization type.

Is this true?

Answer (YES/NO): NO